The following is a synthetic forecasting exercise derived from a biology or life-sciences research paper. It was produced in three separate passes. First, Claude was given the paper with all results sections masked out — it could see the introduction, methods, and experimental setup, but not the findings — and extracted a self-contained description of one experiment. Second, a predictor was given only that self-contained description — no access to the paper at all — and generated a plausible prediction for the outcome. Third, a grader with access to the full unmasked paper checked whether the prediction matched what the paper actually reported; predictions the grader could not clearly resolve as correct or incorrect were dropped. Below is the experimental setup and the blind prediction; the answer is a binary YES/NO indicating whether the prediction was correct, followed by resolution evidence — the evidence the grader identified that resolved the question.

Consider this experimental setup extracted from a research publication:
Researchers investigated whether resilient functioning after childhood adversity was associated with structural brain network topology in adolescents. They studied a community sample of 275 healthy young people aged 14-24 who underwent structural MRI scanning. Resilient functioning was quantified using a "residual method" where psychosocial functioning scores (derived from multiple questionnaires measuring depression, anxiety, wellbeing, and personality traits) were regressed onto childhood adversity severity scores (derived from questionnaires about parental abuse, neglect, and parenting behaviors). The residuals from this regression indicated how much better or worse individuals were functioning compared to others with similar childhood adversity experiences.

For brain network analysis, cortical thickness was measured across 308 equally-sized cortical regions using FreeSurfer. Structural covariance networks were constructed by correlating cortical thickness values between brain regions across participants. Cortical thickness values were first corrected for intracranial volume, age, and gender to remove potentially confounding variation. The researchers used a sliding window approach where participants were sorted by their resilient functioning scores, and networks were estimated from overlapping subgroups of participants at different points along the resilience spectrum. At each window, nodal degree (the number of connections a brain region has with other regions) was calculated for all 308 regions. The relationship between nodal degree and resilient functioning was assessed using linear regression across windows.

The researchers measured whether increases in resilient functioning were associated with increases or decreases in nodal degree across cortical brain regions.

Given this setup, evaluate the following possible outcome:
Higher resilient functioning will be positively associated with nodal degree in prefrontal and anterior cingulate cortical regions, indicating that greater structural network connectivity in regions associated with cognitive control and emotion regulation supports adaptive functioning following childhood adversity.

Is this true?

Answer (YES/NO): NO